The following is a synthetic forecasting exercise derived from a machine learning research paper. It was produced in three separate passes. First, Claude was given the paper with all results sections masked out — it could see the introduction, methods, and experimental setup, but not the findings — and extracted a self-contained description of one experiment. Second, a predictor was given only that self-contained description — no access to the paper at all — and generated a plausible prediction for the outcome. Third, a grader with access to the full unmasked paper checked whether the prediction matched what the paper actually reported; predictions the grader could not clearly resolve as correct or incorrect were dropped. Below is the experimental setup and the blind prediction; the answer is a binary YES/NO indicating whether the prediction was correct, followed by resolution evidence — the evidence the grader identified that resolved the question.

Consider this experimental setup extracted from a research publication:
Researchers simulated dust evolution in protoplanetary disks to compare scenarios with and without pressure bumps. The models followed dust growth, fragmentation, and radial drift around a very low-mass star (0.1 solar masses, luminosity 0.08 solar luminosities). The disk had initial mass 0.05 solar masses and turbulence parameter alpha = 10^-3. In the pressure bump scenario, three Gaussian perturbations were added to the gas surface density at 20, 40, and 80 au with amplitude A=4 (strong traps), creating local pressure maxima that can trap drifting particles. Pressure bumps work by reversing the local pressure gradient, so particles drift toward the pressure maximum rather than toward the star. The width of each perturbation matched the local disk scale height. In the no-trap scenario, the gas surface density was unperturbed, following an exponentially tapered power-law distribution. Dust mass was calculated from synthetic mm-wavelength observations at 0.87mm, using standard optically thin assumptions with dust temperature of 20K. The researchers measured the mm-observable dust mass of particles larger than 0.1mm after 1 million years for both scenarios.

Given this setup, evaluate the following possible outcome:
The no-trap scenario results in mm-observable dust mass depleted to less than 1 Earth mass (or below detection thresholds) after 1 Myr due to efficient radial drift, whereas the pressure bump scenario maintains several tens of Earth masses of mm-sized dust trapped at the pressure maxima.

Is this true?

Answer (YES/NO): NO